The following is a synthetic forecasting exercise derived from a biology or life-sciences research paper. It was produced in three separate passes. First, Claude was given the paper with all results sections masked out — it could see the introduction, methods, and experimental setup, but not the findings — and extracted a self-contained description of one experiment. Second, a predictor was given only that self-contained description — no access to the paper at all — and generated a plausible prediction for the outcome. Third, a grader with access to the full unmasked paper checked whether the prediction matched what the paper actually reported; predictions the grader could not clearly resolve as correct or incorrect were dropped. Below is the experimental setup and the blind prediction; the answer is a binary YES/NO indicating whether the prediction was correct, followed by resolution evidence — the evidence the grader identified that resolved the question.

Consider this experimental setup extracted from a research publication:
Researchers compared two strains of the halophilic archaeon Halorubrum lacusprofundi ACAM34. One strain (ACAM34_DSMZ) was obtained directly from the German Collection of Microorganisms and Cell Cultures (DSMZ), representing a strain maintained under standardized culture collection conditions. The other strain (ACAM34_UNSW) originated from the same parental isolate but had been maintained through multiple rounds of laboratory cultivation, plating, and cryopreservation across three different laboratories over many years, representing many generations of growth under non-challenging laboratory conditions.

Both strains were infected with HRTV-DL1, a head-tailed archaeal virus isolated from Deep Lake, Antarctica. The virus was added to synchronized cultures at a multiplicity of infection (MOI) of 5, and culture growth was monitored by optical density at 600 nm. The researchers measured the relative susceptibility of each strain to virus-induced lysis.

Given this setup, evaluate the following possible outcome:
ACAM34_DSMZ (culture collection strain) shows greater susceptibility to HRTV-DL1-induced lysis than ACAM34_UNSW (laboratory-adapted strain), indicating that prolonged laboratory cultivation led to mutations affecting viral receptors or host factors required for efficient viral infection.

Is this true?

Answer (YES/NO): NO